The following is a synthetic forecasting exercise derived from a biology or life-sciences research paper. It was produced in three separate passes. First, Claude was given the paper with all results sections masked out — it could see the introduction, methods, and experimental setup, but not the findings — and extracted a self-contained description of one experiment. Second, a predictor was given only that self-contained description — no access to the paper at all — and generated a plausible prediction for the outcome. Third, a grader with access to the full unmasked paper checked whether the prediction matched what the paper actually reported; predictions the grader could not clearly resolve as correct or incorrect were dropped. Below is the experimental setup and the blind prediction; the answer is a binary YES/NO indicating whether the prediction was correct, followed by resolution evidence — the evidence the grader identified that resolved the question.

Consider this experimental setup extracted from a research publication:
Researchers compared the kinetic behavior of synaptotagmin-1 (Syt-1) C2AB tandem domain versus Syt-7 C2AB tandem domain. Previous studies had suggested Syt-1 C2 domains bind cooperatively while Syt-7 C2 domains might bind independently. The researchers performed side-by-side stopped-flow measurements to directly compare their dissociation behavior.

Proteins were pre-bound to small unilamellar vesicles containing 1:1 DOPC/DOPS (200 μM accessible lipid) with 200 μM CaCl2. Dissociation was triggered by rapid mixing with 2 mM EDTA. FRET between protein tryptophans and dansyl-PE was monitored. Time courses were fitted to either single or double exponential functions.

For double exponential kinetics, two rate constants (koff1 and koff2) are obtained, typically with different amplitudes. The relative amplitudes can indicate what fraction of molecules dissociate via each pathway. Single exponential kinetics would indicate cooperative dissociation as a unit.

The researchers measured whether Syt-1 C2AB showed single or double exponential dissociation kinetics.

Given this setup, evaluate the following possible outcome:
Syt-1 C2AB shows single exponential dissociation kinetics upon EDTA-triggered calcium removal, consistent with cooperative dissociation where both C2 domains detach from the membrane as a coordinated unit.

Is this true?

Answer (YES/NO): NO